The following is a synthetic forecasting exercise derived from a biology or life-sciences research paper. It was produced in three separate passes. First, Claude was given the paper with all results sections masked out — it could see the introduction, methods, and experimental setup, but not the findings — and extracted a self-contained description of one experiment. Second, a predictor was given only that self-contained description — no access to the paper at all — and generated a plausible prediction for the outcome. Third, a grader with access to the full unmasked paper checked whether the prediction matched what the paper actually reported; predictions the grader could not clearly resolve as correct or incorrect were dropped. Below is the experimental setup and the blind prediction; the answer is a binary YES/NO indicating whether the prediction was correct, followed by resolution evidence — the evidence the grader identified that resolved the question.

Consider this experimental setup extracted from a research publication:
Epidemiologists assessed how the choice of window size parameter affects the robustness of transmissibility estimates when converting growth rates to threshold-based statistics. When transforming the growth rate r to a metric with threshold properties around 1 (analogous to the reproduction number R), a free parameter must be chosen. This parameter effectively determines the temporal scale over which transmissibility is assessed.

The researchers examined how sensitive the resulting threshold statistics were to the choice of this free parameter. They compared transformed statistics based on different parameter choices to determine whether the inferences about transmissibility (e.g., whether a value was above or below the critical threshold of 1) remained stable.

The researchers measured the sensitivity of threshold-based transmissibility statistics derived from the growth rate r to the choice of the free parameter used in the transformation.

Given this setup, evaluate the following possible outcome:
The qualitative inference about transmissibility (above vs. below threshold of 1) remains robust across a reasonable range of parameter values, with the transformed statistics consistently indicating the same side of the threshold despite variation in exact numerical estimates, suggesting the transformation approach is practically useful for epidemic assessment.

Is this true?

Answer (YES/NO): NO